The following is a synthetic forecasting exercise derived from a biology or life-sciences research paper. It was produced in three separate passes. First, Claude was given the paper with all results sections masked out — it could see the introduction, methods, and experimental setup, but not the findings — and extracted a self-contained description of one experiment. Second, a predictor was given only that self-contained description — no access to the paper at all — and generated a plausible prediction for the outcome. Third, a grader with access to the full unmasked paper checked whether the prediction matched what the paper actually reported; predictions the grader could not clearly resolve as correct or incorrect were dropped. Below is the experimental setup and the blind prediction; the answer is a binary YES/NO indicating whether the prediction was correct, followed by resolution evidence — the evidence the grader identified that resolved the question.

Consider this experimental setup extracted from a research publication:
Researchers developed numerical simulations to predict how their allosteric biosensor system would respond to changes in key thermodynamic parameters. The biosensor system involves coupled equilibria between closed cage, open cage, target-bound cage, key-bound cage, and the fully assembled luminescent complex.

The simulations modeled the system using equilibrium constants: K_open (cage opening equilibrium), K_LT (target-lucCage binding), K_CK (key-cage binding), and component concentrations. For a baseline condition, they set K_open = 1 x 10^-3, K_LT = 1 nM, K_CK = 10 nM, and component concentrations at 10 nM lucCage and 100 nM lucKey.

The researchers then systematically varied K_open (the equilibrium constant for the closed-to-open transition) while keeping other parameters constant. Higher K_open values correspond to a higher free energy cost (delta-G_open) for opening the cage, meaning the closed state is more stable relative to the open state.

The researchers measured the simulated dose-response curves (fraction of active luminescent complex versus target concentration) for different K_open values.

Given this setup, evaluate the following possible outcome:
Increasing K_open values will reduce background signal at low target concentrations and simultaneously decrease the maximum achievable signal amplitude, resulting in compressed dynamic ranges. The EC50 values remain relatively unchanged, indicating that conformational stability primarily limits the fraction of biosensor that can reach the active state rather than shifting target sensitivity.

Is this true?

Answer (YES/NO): NO